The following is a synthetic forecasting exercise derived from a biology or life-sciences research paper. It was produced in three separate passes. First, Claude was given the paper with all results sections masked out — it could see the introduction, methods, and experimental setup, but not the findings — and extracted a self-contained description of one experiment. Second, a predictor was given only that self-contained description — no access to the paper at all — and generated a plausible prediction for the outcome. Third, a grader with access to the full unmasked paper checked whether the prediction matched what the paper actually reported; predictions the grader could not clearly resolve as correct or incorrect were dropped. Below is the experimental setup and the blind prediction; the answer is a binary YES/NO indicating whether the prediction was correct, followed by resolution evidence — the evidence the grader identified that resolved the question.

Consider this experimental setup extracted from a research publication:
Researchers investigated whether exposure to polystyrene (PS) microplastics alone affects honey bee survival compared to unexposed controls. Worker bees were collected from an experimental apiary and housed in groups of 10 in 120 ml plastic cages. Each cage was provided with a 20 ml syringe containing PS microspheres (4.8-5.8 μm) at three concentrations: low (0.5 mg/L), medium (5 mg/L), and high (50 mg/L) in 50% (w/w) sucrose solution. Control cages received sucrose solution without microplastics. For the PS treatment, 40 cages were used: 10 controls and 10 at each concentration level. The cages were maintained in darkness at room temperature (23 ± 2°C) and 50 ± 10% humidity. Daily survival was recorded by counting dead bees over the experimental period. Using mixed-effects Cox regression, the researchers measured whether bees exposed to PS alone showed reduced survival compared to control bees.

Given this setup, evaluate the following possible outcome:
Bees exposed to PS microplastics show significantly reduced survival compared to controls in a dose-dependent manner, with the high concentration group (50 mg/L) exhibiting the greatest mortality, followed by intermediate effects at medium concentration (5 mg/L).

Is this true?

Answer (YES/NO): NO